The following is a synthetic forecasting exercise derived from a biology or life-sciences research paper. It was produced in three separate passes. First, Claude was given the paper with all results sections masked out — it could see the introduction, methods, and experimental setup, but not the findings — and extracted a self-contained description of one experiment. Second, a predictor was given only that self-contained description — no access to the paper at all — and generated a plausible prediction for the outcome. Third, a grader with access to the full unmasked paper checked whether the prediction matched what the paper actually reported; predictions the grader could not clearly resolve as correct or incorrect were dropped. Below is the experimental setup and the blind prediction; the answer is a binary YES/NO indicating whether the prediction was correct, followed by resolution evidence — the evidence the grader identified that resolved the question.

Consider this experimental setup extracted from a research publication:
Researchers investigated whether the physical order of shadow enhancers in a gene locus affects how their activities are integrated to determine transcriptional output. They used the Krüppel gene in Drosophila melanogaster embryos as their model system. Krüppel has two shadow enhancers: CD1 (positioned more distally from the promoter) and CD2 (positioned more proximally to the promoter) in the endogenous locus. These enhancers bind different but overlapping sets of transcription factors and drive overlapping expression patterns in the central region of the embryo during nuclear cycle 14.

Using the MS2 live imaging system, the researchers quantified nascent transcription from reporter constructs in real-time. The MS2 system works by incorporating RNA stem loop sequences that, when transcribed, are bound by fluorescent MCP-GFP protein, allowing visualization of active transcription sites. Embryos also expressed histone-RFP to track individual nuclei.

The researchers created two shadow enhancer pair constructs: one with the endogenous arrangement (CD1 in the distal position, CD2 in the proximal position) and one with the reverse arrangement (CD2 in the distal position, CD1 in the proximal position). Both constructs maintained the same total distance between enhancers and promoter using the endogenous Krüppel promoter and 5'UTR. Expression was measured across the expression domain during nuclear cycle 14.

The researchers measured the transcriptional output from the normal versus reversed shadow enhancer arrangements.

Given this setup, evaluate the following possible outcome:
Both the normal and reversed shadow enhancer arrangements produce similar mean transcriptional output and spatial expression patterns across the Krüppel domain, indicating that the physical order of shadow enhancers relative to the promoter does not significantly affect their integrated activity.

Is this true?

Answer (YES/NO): NO